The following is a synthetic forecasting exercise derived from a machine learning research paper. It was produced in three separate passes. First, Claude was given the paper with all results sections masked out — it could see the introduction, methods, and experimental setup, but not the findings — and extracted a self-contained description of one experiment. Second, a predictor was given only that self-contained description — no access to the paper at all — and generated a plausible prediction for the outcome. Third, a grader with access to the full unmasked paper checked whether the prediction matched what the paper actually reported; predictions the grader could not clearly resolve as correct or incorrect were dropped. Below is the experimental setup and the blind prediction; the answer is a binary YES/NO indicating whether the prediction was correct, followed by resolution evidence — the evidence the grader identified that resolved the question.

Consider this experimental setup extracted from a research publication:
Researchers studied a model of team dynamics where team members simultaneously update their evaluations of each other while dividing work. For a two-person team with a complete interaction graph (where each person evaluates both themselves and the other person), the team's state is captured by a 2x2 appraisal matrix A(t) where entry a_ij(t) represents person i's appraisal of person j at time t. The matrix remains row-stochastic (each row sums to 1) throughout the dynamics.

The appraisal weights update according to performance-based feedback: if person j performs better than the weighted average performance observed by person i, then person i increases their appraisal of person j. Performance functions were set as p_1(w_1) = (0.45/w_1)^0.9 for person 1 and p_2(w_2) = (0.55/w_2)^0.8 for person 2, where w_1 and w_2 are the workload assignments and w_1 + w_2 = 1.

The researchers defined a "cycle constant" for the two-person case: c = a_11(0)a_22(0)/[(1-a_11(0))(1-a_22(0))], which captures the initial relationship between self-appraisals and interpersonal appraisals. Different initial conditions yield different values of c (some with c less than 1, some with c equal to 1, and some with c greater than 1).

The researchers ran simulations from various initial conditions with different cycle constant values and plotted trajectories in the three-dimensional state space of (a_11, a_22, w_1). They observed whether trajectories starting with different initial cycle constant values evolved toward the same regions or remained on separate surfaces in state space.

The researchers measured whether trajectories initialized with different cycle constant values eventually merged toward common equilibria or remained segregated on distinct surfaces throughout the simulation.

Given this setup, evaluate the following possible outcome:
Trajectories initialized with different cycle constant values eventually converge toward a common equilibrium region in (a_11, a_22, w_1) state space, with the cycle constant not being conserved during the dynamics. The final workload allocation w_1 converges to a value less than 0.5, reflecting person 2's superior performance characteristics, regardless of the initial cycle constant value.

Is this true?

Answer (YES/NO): NO